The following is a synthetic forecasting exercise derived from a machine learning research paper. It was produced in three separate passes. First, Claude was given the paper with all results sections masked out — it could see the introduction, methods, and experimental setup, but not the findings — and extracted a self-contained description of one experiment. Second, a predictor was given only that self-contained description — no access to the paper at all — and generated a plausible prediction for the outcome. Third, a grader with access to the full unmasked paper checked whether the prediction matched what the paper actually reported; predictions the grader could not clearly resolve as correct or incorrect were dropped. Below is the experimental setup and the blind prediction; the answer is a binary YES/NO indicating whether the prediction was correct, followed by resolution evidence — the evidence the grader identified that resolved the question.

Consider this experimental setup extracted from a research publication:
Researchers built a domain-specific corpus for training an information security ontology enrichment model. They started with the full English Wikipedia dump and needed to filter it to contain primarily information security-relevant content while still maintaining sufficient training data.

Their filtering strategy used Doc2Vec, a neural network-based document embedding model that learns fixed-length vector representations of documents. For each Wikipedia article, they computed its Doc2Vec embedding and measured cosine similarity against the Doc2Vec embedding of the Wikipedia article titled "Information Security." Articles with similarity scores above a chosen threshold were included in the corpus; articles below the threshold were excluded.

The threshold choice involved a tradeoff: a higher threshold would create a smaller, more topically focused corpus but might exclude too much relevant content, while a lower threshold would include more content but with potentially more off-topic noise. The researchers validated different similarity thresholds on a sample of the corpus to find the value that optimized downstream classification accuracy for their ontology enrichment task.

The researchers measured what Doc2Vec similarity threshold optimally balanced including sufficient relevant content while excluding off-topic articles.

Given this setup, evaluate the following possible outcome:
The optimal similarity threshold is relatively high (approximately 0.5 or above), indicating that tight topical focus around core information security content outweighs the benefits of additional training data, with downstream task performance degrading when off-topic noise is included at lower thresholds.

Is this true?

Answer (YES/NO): NO